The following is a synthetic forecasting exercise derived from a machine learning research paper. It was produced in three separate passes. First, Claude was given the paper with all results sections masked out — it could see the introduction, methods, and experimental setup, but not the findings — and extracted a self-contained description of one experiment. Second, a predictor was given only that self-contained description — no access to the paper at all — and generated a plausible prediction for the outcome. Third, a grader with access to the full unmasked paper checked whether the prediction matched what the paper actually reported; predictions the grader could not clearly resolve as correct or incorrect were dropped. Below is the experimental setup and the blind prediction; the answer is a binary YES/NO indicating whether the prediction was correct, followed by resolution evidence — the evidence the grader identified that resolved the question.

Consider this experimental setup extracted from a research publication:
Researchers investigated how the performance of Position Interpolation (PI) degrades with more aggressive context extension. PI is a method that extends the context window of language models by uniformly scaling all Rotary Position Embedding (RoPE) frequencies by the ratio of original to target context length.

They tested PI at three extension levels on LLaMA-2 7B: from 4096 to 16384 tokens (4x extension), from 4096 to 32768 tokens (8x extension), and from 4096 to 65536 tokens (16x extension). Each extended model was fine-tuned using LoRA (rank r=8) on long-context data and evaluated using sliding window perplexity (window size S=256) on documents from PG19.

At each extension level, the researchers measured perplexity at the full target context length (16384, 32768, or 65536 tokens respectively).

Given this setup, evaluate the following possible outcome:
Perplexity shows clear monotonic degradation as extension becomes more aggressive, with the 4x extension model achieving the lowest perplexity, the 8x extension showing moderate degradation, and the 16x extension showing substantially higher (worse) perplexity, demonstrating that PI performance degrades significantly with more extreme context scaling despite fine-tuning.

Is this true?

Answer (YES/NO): NO